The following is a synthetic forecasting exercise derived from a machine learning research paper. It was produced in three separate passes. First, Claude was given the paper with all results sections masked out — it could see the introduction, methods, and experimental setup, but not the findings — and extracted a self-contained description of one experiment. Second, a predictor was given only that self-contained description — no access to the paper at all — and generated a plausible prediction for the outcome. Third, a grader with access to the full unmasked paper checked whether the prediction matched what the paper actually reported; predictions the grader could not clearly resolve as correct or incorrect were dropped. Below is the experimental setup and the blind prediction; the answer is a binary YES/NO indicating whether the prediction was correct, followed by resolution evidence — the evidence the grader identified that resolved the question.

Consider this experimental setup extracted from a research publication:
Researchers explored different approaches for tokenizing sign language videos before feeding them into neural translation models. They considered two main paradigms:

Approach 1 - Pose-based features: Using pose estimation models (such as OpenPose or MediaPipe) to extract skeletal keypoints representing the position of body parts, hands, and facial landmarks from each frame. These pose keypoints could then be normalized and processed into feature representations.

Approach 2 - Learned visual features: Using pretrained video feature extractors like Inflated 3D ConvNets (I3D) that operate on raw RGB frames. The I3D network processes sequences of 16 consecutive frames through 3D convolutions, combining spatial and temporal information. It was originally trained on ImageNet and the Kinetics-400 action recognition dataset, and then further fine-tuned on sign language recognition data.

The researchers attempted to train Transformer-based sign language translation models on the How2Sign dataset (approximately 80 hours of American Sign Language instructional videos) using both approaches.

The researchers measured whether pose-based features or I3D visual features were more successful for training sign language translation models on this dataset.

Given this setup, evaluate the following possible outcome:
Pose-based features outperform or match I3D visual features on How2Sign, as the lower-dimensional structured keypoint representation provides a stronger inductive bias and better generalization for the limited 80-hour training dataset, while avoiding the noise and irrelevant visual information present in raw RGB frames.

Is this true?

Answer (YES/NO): NO